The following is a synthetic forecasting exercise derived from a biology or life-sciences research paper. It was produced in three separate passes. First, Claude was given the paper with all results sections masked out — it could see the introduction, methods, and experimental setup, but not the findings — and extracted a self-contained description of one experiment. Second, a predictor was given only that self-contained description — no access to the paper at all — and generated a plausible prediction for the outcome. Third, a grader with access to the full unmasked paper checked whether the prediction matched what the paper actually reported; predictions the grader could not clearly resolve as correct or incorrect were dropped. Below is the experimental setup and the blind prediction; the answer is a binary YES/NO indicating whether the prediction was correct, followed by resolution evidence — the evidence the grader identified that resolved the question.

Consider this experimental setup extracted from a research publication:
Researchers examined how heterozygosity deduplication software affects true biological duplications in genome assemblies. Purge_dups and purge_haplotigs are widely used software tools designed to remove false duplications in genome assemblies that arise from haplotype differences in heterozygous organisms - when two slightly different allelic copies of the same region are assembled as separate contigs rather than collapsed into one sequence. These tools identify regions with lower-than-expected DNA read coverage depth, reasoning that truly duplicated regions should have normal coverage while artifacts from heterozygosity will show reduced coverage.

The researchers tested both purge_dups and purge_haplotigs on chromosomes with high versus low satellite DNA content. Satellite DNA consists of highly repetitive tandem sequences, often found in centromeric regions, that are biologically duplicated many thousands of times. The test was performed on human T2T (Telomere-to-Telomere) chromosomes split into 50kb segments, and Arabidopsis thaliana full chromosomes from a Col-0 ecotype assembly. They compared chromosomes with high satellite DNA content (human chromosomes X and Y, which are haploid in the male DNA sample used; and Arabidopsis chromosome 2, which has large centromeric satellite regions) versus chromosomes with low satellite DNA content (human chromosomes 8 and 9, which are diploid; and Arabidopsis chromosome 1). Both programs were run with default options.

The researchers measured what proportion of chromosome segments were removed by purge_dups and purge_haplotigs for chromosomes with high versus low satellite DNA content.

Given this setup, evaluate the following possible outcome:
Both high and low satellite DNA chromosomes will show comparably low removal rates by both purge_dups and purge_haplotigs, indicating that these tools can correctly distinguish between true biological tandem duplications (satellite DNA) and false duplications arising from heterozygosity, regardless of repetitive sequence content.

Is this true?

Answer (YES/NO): NO